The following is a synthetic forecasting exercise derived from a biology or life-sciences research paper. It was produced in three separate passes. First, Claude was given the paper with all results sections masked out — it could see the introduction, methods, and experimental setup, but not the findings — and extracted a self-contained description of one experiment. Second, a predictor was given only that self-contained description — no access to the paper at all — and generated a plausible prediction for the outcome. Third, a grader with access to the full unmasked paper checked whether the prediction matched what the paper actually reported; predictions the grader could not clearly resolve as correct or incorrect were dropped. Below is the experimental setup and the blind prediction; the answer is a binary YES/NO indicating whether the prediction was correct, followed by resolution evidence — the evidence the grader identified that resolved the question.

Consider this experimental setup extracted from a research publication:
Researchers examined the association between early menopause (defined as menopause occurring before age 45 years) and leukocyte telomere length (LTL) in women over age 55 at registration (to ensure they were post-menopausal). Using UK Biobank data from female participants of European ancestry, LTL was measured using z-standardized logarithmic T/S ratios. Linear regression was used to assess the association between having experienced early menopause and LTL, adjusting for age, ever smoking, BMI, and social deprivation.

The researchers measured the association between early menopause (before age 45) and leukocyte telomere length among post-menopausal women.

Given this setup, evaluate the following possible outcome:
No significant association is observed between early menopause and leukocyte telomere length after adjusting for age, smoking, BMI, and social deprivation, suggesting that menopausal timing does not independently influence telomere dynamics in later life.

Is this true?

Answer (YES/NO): NO